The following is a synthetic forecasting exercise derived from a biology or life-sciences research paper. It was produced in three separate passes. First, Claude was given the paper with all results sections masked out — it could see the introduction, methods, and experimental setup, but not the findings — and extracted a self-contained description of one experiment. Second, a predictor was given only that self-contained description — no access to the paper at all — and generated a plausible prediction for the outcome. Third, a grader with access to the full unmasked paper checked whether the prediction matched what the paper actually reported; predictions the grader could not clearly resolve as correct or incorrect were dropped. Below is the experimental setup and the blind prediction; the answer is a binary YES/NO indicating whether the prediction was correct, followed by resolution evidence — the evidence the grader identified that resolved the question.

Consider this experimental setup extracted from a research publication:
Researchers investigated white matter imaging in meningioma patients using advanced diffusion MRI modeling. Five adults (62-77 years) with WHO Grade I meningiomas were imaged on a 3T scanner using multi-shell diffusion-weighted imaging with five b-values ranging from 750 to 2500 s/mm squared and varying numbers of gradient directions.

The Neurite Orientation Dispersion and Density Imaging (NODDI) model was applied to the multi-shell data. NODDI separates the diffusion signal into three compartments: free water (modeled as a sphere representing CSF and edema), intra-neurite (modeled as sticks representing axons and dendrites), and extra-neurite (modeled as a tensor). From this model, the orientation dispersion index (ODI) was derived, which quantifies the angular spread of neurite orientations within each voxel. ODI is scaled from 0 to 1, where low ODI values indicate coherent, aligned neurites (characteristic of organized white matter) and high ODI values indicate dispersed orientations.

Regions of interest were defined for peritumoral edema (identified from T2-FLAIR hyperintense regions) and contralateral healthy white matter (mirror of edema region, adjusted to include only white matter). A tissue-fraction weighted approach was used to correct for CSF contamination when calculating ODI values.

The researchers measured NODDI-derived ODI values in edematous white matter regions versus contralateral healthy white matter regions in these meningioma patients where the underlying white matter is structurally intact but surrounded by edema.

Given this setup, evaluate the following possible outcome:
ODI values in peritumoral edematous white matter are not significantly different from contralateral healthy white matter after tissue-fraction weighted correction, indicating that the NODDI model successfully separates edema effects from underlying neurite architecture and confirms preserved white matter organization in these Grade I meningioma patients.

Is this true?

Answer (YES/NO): YES